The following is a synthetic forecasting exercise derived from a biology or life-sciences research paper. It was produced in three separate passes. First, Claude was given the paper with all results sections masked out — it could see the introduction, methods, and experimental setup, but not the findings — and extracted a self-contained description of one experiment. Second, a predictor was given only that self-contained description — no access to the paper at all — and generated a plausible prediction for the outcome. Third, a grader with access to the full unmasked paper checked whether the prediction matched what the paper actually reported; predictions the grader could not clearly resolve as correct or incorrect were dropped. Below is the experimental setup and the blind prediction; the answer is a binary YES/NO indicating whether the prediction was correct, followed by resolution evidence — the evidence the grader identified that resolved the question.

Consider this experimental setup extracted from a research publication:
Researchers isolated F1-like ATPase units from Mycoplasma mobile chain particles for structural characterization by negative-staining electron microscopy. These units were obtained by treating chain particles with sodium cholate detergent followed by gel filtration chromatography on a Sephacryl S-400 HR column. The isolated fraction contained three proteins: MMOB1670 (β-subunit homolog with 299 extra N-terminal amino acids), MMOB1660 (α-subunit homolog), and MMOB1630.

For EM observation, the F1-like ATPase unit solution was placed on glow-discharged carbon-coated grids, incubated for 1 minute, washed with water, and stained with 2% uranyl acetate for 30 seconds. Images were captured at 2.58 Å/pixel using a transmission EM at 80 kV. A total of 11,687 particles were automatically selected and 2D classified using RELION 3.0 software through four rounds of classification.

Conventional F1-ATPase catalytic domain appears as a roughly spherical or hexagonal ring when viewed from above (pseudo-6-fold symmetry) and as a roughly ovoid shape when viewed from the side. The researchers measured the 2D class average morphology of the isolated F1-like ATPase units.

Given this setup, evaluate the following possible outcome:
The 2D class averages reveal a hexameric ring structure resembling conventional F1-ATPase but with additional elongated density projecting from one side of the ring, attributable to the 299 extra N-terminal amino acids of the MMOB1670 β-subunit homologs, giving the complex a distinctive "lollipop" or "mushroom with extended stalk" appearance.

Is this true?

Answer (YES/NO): NO